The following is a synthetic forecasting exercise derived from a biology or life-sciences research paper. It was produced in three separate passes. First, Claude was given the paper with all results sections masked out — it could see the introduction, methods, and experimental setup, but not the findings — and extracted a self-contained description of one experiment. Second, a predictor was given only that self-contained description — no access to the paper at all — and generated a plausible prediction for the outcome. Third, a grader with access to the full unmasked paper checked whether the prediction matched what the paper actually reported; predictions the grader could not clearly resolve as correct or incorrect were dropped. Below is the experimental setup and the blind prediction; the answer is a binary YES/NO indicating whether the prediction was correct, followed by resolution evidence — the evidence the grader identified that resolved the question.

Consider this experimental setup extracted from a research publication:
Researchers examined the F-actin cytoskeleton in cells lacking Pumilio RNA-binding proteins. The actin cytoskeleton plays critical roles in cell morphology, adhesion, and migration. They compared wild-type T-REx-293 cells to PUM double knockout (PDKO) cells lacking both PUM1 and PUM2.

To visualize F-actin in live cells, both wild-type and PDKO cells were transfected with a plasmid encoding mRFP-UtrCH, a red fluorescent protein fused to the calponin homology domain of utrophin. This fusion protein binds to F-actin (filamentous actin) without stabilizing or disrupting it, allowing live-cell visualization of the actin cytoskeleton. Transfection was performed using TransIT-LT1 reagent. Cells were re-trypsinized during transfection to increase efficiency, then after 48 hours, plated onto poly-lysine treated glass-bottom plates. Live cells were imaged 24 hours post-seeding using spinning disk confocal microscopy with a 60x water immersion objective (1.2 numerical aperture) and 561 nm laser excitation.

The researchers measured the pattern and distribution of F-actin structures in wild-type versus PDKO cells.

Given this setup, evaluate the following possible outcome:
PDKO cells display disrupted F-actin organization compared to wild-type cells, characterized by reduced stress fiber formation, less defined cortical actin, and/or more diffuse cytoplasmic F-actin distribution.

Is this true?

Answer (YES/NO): NO